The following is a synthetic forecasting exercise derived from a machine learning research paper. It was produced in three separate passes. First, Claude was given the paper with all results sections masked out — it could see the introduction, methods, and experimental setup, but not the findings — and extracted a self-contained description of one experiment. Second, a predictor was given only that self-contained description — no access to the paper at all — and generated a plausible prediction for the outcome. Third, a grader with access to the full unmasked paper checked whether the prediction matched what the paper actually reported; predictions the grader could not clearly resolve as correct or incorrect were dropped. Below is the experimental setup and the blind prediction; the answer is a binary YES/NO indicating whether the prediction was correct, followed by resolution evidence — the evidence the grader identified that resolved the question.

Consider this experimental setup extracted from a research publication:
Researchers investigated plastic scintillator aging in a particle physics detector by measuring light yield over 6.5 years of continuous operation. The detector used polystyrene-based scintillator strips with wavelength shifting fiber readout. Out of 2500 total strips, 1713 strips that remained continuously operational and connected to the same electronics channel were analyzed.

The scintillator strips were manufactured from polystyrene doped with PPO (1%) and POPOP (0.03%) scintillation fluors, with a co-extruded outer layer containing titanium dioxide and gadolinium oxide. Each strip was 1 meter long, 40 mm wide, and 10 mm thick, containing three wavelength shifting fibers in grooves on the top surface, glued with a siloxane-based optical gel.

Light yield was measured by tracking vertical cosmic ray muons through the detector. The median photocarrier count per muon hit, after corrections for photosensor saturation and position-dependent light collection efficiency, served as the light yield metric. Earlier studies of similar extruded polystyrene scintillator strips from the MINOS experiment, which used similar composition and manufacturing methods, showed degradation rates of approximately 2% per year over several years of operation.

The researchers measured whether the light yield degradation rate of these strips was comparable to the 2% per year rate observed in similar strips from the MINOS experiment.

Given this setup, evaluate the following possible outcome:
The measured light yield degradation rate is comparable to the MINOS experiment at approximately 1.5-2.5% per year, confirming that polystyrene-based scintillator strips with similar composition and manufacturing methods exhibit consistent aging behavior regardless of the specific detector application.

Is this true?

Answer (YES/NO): NO